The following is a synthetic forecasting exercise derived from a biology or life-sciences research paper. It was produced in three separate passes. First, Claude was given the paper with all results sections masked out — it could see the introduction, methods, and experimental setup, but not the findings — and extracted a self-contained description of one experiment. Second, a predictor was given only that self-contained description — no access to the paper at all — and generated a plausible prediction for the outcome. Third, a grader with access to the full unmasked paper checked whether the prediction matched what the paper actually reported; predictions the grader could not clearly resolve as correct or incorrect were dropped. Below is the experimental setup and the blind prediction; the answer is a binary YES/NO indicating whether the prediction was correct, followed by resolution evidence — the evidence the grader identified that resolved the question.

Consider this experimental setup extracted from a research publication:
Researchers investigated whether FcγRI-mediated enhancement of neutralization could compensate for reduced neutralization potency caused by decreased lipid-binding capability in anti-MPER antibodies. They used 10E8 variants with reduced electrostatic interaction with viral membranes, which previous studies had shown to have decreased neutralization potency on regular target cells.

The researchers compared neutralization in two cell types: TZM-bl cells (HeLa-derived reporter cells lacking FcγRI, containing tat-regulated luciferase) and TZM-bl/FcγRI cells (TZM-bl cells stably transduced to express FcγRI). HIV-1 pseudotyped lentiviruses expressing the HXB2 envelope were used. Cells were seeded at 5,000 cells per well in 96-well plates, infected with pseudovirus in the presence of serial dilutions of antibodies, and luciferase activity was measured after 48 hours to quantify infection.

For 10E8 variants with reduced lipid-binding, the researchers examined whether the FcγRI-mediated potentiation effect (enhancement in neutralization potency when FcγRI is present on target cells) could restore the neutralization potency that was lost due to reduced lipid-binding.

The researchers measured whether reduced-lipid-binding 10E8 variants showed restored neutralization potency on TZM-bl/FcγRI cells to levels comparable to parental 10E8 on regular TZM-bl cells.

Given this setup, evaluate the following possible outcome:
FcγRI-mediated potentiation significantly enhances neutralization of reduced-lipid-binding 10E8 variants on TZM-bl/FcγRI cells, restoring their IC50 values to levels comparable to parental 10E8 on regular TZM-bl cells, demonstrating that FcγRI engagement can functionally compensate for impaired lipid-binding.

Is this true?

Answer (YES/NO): NO